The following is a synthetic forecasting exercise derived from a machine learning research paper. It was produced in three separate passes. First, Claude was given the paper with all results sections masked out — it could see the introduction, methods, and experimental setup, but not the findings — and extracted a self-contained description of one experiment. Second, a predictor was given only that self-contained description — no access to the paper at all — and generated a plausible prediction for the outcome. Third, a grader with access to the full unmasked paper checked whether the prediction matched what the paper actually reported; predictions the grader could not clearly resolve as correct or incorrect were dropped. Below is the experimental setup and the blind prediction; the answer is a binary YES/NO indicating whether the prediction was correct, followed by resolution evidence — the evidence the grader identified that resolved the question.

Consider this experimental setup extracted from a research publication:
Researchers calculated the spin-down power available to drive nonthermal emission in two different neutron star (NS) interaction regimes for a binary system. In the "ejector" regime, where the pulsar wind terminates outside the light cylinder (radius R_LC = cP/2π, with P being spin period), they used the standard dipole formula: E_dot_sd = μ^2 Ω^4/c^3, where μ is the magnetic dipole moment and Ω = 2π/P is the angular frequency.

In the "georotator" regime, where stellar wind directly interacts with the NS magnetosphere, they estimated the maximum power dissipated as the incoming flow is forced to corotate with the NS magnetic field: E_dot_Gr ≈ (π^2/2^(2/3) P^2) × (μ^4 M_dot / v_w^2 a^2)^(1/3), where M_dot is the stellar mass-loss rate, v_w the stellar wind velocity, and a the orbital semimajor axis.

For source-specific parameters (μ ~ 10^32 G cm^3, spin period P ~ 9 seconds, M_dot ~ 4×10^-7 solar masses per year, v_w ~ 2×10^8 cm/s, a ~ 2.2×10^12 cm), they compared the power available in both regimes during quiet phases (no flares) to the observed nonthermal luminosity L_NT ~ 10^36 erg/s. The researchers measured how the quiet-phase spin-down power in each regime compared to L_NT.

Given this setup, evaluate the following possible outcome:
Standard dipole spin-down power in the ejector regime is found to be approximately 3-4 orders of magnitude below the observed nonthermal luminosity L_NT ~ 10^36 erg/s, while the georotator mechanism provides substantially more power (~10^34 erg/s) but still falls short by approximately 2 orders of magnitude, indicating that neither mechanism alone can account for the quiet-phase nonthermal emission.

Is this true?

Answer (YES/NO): NO